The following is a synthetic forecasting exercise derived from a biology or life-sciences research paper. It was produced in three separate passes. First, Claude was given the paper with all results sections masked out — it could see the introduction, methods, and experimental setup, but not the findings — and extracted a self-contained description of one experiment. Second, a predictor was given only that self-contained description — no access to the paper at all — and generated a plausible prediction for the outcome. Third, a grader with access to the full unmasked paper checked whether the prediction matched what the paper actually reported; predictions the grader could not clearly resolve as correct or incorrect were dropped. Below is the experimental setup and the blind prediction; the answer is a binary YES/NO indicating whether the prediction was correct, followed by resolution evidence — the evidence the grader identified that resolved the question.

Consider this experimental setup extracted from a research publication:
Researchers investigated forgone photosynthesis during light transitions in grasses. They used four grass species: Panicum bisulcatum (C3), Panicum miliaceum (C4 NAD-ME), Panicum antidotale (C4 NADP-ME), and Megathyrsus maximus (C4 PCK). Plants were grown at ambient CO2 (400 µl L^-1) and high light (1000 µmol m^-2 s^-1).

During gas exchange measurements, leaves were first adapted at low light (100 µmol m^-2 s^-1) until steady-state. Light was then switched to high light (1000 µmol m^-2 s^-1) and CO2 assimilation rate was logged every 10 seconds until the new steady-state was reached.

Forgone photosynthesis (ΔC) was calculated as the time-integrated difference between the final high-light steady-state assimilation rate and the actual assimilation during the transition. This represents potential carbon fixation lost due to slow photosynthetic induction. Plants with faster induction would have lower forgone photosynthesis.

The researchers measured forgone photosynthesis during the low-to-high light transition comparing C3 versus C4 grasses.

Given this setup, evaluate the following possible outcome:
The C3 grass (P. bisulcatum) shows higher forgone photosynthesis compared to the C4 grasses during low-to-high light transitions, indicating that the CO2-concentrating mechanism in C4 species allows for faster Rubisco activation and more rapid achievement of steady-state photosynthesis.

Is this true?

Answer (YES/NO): NO